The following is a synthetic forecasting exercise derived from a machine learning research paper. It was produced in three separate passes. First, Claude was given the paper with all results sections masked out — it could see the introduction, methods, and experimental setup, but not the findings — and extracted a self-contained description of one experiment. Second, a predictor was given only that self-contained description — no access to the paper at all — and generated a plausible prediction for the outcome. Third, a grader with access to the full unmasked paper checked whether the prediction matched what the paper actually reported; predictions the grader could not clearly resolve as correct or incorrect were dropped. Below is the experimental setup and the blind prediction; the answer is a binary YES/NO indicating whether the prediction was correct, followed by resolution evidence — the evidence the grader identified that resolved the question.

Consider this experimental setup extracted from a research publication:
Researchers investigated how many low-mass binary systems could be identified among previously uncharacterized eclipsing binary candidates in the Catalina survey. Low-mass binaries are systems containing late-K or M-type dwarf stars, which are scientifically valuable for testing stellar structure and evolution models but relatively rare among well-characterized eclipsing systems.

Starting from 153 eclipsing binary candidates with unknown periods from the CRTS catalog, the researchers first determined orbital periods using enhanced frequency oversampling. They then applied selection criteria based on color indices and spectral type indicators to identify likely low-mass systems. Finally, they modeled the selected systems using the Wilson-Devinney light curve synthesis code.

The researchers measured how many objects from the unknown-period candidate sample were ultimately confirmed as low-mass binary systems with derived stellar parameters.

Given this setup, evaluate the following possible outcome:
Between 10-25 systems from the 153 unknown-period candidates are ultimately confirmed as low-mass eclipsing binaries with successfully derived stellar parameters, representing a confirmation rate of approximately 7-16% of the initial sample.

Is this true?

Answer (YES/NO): NO